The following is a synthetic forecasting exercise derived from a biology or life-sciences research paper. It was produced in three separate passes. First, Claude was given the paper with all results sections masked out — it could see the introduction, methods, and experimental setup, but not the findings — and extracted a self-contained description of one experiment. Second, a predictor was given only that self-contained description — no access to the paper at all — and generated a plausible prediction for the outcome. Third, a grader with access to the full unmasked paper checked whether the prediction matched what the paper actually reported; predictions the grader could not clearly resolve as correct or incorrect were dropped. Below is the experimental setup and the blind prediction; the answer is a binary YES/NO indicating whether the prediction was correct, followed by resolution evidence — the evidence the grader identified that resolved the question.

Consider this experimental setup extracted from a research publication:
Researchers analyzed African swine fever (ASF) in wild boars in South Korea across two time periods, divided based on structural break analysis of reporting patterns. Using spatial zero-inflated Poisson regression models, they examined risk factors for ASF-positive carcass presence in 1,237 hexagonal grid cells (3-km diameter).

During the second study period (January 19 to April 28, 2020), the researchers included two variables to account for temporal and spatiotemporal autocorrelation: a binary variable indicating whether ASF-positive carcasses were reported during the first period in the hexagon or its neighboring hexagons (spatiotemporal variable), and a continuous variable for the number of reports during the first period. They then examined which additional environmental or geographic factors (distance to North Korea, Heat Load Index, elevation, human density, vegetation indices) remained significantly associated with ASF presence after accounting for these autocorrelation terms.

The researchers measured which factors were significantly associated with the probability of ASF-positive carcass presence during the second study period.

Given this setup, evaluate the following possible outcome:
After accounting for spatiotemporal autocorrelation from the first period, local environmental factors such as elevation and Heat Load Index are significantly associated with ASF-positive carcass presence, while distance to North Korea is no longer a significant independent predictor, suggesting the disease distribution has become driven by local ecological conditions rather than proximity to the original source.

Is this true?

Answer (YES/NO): NO